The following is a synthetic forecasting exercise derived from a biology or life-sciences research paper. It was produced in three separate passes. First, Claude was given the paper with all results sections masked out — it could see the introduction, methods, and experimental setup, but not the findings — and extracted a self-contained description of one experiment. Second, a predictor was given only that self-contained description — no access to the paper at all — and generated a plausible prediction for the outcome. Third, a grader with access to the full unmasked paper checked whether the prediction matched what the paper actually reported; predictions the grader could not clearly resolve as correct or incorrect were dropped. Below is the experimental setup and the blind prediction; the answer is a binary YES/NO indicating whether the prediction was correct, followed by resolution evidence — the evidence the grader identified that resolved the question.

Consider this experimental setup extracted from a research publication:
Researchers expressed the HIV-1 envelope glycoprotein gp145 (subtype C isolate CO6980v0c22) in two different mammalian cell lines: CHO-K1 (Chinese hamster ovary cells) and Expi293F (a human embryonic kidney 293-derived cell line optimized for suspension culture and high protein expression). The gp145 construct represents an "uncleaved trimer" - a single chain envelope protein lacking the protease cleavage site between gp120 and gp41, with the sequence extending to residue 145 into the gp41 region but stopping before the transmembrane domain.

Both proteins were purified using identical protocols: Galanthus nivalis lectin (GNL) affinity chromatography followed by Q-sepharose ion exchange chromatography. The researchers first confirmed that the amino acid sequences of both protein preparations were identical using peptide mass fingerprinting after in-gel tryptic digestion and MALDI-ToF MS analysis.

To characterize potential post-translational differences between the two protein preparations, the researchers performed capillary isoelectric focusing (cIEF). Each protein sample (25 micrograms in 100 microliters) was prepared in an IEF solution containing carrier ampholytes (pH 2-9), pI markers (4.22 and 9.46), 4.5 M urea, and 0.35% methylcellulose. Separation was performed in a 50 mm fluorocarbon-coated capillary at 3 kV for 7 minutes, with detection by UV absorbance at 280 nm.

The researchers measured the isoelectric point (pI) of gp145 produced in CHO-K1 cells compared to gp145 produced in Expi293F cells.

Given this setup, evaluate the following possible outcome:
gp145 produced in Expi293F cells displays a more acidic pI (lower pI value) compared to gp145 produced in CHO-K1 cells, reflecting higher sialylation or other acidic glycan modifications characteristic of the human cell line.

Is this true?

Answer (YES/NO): NO